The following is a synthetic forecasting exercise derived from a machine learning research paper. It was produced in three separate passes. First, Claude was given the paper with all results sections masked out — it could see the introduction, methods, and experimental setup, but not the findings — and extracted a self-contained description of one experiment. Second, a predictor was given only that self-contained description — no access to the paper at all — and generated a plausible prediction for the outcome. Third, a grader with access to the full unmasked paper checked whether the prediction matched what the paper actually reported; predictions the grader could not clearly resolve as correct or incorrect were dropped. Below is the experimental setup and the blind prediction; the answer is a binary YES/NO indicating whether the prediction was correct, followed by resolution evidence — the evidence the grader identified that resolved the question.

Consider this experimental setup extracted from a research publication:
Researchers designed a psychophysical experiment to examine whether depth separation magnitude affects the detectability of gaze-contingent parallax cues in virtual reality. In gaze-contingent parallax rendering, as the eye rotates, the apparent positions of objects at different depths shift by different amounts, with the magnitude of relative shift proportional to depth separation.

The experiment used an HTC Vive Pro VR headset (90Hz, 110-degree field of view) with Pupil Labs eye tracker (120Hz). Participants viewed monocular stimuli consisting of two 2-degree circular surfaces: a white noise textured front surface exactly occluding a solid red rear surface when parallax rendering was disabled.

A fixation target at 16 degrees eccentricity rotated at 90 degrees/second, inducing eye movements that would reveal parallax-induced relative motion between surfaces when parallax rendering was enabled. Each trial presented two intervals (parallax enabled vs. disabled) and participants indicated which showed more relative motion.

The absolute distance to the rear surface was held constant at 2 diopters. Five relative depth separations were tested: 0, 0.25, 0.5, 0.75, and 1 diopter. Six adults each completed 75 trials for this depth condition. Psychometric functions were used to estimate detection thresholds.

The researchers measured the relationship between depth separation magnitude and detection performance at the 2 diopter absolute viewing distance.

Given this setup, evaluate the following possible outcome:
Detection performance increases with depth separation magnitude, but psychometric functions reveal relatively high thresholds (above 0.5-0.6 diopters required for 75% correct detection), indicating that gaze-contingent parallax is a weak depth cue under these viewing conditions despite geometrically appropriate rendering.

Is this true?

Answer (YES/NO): NO